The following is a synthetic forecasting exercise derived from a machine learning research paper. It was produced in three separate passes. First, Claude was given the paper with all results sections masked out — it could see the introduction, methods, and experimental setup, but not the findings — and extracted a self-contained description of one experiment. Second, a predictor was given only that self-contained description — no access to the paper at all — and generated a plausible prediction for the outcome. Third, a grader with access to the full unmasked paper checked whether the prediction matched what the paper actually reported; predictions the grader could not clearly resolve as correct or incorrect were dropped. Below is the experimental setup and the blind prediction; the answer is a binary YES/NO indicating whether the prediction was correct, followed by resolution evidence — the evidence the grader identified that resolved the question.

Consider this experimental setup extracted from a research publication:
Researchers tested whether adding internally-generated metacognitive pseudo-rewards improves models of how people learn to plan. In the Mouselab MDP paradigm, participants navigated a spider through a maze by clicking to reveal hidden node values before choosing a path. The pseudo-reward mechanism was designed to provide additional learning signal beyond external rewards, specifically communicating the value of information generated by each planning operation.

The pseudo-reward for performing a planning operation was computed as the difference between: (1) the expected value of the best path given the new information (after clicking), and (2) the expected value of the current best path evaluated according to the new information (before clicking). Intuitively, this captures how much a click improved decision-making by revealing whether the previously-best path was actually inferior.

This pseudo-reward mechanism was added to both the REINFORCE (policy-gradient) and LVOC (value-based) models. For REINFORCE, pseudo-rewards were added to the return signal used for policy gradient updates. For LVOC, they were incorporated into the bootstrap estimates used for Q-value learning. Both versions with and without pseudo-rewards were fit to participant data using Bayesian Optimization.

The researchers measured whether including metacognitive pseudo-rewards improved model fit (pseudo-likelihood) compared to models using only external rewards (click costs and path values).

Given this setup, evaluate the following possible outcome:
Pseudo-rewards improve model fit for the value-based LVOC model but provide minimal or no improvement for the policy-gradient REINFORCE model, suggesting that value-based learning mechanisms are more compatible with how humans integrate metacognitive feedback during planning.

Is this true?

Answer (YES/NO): NO